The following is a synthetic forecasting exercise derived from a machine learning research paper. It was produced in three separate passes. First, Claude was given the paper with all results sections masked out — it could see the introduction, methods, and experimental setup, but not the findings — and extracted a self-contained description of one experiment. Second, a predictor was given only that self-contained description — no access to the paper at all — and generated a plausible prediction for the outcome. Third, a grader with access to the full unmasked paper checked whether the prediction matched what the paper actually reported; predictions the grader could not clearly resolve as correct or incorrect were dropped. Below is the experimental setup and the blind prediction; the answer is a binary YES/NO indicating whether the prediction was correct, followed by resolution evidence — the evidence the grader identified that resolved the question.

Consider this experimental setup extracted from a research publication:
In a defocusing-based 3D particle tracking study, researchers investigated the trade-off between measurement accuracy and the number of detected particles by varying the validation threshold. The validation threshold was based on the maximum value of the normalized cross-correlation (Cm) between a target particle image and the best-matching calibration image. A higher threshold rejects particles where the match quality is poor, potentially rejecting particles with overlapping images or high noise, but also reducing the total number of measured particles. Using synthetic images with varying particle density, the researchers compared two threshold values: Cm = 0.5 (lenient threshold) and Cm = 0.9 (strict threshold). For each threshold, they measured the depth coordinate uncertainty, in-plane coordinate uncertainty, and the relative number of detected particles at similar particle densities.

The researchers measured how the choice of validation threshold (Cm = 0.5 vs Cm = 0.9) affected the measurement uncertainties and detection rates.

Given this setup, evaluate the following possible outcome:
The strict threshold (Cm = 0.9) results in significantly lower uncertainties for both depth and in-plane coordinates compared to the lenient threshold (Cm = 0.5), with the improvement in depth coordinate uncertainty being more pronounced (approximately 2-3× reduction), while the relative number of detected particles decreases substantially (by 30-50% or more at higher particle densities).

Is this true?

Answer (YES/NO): NO